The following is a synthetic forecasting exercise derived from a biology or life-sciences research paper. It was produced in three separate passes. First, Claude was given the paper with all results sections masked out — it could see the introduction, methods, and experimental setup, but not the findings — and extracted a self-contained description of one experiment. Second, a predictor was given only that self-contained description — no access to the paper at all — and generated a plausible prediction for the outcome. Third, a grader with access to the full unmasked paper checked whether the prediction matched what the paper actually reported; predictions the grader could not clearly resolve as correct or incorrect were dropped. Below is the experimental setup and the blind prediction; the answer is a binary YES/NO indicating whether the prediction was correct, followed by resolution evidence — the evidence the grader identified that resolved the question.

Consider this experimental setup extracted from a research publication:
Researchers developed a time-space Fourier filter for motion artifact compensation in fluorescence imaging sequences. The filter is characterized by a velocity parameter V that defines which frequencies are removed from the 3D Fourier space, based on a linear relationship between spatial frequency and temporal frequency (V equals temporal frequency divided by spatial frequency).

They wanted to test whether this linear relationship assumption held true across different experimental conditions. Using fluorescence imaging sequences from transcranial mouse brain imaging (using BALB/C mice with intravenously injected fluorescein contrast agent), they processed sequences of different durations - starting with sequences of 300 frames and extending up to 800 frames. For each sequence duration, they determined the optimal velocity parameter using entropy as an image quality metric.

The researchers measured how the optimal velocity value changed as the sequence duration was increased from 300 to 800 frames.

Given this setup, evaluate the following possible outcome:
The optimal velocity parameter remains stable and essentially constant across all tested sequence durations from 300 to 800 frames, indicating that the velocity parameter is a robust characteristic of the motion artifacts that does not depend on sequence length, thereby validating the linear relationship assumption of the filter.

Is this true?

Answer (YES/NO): NO